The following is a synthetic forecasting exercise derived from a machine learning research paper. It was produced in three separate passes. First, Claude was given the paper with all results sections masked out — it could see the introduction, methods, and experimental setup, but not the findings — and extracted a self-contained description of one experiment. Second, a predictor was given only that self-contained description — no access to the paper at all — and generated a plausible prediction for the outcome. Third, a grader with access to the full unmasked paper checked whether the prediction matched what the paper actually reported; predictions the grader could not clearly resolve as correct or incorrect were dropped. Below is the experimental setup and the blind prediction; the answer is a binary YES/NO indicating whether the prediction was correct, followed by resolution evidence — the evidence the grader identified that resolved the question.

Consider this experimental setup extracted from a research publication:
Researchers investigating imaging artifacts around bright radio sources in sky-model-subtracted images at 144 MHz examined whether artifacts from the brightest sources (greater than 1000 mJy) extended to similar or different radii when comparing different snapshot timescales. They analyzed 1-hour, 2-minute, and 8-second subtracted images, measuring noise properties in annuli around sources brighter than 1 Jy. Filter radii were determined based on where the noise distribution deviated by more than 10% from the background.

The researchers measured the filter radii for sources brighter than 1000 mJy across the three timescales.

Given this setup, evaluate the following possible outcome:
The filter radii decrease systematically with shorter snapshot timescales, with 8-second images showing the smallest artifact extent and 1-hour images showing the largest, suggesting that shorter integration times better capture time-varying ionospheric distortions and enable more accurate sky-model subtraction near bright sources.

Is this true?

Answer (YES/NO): NO